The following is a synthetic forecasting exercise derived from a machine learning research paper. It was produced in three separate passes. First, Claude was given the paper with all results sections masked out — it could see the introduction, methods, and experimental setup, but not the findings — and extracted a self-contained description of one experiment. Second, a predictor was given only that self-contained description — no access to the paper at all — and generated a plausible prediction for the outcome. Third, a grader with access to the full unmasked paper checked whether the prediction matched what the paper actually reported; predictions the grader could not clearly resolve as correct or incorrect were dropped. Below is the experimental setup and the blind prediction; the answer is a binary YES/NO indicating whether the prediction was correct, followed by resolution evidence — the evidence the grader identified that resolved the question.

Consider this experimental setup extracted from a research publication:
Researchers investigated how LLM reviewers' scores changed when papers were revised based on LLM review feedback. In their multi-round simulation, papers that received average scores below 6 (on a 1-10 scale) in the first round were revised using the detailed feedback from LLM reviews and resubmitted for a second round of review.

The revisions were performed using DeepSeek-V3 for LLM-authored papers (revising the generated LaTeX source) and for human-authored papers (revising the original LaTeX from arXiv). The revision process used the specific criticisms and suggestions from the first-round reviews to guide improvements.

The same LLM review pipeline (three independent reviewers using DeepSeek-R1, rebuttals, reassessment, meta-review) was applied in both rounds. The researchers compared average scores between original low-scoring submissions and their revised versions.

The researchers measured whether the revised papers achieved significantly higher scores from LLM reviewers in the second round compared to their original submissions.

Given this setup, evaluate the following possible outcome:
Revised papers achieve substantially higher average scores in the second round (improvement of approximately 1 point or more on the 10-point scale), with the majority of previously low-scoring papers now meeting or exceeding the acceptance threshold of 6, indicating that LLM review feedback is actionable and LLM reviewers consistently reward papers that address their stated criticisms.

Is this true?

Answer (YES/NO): NO